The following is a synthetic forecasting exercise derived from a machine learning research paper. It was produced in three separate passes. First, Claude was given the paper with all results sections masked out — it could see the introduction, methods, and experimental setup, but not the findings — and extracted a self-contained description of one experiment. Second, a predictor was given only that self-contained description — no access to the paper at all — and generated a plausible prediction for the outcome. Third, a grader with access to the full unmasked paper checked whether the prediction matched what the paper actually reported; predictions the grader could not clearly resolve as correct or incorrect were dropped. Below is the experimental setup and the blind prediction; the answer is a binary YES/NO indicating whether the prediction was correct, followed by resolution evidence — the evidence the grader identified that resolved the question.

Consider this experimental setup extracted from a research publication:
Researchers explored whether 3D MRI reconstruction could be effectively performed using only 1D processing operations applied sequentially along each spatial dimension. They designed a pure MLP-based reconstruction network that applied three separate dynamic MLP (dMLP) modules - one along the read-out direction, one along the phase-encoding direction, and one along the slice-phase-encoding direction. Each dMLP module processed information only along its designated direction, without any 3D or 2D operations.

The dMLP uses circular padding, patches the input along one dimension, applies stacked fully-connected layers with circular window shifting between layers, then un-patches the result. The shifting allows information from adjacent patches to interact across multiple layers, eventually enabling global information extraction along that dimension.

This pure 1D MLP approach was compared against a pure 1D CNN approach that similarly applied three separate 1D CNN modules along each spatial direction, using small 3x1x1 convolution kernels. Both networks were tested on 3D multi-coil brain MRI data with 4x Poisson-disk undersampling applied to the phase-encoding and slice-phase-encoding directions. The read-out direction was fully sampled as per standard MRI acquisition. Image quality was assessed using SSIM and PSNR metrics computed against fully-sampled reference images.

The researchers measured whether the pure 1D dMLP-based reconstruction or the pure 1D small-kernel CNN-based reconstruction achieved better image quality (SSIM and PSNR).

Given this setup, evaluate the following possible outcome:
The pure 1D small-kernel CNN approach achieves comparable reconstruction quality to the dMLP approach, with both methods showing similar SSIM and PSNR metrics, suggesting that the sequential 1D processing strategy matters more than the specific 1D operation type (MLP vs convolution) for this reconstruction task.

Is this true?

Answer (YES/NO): YES